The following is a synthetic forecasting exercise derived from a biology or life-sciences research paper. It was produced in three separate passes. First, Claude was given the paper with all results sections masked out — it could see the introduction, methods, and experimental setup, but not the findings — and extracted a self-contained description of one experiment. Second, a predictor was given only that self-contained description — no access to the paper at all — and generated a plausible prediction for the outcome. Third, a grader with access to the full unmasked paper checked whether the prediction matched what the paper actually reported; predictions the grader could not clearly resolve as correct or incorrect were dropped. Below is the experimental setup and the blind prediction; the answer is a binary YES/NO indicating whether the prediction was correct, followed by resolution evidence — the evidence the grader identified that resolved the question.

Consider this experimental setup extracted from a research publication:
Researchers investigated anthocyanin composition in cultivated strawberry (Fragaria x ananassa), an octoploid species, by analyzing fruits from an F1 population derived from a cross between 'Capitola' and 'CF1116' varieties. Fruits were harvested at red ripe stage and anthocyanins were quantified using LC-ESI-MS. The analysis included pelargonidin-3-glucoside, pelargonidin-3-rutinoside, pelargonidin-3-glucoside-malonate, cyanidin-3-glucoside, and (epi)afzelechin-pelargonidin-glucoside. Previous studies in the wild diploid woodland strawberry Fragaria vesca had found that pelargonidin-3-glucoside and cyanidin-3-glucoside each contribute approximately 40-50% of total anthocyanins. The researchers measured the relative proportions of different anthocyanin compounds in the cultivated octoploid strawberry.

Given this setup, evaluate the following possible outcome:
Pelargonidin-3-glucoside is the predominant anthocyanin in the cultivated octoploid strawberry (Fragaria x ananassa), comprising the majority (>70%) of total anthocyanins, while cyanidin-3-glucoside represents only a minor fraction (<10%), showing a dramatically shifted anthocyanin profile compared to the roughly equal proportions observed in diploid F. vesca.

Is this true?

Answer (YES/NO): YES